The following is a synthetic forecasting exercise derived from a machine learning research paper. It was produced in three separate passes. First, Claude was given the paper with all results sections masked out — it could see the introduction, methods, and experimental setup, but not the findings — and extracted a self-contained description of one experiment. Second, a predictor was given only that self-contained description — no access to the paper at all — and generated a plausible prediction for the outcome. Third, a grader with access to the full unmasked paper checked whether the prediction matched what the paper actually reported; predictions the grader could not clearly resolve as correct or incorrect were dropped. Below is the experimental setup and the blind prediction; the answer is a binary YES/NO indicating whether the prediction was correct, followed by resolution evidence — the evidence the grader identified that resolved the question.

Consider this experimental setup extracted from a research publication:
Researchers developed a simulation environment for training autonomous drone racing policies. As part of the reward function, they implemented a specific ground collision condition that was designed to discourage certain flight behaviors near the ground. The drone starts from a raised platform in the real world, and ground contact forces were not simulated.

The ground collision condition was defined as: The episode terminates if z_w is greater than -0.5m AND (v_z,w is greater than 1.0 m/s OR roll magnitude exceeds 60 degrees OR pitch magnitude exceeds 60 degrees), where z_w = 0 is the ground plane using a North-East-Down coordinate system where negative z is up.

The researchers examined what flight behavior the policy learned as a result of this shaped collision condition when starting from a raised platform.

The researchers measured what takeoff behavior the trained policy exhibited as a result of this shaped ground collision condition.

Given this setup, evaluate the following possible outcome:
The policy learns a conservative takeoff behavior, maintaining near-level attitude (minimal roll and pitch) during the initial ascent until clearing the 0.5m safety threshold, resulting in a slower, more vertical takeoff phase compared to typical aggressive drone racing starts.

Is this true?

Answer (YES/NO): NO